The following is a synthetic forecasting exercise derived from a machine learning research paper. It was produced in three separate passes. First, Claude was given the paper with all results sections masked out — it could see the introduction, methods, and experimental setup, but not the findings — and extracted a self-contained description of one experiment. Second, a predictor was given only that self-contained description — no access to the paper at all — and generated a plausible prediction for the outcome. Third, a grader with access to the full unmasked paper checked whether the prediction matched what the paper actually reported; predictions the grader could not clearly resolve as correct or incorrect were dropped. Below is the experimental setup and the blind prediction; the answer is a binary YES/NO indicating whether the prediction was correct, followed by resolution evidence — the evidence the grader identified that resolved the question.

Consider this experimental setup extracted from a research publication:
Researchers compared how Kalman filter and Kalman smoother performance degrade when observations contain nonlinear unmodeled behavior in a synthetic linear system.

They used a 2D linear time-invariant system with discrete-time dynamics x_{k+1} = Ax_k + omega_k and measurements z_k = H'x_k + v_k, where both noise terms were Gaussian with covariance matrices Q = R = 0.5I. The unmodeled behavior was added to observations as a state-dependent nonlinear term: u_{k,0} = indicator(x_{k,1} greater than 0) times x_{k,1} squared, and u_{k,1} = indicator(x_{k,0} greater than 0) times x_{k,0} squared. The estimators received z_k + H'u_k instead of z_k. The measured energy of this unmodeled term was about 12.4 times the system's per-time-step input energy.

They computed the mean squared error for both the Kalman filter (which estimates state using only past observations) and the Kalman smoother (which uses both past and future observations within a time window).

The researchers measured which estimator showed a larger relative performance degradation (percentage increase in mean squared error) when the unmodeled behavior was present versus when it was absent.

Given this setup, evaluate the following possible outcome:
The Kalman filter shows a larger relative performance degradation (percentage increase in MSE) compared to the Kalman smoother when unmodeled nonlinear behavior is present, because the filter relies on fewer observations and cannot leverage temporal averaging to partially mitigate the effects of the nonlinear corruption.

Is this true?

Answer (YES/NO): YES